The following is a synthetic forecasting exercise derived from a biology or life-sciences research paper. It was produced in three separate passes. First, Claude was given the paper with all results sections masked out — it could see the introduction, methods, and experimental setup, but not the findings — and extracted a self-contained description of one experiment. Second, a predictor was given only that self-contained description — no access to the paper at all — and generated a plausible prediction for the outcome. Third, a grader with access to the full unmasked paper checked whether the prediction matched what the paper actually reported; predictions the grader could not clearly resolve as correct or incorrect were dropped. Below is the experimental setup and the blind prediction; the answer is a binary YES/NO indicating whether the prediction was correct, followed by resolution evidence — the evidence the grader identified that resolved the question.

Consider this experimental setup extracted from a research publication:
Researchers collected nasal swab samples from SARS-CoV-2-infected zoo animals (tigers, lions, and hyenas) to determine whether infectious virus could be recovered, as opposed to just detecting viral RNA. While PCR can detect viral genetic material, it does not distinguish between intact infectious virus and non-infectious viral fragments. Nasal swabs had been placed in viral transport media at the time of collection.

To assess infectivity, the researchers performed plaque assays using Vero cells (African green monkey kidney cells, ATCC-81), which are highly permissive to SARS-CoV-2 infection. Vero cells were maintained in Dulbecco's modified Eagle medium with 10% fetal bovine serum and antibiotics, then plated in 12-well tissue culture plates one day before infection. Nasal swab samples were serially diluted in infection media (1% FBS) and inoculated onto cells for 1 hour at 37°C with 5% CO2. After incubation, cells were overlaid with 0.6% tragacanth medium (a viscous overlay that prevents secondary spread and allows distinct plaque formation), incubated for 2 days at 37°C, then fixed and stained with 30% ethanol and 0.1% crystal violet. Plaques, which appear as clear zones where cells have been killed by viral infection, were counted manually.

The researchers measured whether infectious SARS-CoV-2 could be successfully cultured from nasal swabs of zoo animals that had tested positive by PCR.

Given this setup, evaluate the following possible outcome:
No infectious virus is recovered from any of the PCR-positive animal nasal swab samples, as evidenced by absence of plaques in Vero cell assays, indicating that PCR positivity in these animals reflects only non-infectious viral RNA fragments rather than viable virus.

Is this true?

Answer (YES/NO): NO